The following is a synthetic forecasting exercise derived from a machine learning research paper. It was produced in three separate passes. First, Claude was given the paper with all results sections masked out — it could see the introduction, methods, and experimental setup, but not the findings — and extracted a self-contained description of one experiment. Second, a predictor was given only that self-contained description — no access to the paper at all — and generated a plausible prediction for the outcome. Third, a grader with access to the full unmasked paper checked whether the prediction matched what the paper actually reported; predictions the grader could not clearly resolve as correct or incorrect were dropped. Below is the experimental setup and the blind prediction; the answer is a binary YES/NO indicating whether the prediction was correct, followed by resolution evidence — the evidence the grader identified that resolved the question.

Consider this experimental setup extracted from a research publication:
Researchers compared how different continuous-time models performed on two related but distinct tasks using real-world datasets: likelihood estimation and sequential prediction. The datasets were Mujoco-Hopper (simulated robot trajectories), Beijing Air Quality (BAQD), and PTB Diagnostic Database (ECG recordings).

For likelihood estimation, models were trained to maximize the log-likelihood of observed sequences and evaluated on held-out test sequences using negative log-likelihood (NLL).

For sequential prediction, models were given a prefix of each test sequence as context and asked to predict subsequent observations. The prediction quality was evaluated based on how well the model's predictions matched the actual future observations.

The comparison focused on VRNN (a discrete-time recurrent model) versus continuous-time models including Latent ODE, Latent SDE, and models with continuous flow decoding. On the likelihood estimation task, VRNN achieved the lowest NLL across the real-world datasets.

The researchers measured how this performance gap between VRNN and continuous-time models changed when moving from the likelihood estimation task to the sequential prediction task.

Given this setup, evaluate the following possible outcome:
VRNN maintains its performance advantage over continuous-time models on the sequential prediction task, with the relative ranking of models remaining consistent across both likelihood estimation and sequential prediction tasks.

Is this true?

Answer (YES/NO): NO